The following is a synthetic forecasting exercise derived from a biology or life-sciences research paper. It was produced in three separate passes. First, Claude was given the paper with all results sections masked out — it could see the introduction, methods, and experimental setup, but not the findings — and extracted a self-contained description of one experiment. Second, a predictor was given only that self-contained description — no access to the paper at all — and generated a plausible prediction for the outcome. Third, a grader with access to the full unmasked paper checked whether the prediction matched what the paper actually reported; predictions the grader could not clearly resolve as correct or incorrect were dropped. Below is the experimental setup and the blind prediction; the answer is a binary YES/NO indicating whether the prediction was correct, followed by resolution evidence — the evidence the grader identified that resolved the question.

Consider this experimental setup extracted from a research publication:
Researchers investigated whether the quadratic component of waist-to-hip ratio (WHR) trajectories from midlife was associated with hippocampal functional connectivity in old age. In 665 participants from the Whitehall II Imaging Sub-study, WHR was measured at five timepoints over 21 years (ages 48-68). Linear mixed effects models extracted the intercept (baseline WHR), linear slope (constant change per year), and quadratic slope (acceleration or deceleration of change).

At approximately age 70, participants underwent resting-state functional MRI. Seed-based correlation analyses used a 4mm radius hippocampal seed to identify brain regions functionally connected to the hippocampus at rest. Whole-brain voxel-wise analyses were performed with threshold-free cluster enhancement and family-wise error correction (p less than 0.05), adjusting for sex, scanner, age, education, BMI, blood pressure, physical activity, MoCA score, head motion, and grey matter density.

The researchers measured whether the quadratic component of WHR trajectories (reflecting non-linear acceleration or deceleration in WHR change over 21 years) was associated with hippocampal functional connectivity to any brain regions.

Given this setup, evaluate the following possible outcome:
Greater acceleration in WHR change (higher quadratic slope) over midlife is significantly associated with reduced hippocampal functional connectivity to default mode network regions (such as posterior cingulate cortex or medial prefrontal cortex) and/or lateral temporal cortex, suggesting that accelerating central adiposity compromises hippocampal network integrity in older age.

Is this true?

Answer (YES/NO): NO